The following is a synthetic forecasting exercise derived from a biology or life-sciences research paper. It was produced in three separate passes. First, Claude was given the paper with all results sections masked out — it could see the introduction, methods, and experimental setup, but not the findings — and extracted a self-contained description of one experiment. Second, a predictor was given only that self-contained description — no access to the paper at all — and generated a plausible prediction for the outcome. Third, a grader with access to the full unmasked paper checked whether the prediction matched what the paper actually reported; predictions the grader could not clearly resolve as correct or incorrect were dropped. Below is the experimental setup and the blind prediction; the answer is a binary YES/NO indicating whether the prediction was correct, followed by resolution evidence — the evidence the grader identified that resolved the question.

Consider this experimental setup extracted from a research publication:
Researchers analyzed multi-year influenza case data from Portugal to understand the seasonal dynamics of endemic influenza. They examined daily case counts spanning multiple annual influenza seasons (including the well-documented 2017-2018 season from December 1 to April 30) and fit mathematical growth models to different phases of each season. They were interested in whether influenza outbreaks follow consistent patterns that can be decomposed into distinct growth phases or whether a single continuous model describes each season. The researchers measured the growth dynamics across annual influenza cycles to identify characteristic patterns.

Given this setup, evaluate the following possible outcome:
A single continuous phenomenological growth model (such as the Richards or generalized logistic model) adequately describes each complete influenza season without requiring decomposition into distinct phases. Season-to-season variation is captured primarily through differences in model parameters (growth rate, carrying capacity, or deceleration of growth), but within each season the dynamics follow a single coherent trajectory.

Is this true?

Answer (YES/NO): NO